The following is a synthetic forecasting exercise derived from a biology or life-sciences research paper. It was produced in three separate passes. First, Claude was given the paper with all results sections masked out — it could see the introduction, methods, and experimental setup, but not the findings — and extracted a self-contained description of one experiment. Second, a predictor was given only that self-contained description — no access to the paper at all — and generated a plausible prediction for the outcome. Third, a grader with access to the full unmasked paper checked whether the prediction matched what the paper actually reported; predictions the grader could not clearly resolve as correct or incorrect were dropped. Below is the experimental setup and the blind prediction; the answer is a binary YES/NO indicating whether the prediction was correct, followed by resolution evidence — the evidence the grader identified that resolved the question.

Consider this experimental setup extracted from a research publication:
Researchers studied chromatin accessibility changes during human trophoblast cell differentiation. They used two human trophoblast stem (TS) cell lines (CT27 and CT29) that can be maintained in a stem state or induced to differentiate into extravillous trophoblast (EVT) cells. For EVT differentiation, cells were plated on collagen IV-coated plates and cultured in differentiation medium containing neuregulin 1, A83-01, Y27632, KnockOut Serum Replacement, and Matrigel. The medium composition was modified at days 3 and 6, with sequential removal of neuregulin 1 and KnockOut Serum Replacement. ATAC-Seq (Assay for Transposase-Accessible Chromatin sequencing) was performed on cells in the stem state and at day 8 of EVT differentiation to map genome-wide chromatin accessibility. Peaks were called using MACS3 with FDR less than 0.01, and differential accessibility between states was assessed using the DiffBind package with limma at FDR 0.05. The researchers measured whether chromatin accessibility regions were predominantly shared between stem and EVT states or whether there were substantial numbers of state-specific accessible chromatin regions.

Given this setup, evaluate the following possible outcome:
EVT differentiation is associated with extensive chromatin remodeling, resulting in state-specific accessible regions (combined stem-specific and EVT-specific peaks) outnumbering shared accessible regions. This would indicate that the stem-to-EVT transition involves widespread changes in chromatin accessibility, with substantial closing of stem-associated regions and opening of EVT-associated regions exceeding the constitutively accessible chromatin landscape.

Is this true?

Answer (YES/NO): NO